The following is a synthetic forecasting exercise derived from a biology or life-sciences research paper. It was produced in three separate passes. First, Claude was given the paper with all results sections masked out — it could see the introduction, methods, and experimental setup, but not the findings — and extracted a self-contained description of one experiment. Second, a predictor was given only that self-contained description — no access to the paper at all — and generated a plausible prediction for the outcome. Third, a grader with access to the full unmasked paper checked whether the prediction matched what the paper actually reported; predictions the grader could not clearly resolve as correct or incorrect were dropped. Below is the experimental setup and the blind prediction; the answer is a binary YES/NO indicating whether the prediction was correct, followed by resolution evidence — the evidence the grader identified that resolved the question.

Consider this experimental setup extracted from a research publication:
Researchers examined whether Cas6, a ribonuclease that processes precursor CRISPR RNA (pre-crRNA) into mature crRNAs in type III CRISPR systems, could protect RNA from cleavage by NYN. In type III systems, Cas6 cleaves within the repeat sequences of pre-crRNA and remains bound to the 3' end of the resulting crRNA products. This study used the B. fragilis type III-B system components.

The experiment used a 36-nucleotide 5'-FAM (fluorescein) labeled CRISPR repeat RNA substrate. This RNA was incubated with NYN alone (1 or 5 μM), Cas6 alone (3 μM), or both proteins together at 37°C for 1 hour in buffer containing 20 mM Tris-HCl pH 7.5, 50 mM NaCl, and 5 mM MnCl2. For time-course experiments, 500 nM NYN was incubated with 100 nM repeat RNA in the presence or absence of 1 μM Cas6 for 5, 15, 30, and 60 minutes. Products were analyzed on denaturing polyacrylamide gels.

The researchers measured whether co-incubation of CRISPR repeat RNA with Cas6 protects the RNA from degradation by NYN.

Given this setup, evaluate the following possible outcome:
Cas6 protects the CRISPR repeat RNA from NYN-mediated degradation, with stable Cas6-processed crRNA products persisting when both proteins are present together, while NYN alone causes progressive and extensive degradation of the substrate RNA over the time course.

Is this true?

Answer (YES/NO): NO